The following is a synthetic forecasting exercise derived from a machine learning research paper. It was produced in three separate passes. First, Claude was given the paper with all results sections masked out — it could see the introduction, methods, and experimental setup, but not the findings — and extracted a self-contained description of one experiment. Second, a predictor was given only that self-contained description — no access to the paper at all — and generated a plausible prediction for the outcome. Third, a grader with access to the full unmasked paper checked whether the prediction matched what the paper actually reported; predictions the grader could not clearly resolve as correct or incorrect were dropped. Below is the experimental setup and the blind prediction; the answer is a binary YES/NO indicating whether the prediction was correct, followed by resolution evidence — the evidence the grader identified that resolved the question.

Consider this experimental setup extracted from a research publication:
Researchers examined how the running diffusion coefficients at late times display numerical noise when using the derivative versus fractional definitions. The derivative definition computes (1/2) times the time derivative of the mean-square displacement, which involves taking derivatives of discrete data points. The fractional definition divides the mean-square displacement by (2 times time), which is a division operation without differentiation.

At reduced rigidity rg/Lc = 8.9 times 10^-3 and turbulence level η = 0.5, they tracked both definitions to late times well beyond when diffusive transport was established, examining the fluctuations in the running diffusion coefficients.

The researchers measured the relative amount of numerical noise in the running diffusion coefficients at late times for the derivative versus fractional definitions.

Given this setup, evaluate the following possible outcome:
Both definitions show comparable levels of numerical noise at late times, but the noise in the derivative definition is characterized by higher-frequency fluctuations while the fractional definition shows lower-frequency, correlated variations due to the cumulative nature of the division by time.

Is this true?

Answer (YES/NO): NO